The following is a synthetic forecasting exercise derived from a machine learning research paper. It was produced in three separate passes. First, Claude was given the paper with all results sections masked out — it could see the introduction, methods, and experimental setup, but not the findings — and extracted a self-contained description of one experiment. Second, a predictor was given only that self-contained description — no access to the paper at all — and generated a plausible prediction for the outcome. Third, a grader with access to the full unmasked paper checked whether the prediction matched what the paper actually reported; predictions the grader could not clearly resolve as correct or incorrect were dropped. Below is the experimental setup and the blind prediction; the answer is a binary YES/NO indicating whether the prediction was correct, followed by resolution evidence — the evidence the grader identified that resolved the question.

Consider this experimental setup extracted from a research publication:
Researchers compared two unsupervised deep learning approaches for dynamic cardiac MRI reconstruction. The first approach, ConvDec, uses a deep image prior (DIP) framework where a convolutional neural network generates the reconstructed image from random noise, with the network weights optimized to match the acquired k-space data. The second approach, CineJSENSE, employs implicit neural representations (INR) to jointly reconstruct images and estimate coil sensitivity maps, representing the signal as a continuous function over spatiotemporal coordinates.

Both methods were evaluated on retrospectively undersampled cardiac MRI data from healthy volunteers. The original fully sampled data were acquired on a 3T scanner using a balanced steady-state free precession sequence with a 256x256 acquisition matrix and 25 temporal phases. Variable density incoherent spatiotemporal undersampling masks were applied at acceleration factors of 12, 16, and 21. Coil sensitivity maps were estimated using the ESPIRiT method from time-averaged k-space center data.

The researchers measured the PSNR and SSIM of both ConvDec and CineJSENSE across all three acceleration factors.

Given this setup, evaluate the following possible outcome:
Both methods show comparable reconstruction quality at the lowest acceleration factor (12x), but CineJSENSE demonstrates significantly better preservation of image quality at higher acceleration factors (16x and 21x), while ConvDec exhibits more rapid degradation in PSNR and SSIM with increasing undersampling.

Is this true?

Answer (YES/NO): NO